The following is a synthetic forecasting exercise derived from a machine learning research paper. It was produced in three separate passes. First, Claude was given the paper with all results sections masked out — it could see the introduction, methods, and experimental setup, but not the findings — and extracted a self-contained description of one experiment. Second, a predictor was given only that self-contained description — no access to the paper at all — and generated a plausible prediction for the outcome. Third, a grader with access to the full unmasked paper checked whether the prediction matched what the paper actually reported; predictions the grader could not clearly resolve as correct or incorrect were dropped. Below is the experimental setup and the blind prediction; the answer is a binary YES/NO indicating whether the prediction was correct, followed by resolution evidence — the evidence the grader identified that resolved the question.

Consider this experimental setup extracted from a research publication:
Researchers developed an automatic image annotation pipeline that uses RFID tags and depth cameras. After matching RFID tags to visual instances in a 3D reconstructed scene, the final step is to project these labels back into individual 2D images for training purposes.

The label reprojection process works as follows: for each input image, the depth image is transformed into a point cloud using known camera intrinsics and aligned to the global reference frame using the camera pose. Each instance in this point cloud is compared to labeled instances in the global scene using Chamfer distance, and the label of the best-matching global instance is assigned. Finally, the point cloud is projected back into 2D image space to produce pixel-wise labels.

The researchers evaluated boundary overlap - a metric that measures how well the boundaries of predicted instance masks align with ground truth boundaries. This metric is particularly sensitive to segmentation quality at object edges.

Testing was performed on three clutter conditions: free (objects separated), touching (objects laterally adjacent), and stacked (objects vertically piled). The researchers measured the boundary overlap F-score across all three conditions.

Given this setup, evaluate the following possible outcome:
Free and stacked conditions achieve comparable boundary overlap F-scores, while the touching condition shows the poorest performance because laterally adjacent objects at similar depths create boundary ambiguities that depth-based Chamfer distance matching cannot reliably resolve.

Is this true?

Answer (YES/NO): NO